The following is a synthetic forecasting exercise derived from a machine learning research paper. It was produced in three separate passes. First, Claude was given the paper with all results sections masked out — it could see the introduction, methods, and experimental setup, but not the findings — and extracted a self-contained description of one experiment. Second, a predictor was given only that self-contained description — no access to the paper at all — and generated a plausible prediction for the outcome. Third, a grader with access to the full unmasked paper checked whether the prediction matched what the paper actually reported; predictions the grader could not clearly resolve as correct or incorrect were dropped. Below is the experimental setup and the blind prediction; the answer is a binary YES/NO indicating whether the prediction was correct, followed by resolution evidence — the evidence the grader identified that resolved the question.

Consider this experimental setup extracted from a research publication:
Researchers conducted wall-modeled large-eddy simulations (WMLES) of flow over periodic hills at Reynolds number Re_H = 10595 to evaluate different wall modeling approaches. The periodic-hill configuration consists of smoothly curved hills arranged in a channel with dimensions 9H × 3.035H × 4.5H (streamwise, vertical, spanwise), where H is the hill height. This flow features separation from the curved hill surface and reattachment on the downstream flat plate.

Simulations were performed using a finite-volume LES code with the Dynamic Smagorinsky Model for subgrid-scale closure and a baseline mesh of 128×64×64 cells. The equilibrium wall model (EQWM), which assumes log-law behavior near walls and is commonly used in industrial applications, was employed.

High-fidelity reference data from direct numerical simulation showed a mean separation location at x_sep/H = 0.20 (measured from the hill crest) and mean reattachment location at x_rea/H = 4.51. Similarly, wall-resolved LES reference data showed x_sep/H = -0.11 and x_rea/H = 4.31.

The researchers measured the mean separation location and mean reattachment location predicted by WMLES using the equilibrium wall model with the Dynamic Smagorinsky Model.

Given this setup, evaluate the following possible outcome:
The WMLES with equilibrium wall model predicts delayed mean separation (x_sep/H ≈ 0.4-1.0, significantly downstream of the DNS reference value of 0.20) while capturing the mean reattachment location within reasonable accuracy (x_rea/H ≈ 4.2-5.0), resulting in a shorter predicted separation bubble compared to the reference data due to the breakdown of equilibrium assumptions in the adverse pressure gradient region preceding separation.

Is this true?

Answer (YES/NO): NO